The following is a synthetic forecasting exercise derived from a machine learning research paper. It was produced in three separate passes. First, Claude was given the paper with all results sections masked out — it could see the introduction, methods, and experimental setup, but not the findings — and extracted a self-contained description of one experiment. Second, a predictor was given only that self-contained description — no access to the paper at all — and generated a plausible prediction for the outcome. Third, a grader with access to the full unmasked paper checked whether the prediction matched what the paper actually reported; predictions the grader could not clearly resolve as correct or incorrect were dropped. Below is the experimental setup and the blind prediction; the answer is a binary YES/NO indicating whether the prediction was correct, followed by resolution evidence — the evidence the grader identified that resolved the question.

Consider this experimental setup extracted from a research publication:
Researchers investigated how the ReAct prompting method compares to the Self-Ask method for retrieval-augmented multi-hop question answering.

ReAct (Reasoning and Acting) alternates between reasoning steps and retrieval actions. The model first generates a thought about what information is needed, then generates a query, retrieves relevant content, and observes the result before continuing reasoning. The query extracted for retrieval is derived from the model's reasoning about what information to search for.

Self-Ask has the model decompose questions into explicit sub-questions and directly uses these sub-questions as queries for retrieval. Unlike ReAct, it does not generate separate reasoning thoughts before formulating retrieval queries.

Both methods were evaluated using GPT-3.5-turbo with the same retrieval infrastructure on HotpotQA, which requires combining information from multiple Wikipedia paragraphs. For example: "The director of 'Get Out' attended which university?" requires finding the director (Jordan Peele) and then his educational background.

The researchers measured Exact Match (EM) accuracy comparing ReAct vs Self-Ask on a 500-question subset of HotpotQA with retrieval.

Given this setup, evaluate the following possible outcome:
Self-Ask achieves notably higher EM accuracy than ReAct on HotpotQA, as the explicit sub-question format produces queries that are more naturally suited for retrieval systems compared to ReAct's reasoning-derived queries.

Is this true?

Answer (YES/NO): NO